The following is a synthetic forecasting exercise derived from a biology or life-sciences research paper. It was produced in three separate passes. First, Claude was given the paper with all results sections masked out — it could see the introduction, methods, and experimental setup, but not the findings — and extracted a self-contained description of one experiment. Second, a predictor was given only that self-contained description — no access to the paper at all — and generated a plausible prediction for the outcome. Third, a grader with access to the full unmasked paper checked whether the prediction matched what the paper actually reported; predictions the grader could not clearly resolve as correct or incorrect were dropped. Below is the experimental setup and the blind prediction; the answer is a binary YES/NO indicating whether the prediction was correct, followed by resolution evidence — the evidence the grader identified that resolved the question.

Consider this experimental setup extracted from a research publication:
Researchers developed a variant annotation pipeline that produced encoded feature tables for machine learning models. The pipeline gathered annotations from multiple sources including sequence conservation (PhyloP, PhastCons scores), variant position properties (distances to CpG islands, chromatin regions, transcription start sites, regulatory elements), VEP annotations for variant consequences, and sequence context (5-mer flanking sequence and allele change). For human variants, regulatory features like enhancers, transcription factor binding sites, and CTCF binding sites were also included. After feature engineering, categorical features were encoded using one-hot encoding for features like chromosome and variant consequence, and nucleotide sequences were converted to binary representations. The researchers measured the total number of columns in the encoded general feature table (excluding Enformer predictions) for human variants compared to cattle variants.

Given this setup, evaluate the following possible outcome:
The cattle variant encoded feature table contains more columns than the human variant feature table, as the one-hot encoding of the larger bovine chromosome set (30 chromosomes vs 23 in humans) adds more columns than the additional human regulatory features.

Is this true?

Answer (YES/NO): NO